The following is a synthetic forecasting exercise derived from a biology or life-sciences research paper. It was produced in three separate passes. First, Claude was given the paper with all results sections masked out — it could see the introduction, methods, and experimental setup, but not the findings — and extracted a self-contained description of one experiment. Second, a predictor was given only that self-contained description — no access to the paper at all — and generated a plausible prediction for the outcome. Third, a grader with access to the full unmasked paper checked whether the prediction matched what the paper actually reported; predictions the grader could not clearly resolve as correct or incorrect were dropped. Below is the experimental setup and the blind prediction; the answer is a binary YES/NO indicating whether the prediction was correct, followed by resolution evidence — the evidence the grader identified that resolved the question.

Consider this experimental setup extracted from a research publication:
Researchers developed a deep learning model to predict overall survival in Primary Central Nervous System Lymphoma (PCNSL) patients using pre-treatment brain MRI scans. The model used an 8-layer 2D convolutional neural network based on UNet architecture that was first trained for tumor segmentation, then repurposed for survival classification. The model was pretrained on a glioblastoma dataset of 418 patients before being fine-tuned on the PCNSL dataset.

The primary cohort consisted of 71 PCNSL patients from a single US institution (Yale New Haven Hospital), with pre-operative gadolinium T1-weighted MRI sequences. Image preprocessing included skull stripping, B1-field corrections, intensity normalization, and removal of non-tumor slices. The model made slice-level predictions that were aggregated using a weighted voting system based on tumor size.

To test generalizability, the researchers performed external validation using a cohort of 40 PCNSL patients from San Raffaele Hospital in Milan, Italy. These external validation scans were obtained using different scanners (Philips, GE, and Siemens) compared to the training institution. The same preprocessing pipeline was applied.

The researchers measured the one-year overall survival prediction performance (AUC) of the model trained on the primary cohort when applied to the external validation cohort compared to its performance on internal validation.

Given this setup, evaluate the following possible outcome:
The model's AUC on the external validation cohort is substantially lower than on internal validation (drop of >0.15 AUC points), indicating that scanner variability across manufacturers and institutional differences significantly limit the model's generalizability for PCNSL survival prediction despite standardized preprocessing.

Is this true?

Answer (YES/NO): NO